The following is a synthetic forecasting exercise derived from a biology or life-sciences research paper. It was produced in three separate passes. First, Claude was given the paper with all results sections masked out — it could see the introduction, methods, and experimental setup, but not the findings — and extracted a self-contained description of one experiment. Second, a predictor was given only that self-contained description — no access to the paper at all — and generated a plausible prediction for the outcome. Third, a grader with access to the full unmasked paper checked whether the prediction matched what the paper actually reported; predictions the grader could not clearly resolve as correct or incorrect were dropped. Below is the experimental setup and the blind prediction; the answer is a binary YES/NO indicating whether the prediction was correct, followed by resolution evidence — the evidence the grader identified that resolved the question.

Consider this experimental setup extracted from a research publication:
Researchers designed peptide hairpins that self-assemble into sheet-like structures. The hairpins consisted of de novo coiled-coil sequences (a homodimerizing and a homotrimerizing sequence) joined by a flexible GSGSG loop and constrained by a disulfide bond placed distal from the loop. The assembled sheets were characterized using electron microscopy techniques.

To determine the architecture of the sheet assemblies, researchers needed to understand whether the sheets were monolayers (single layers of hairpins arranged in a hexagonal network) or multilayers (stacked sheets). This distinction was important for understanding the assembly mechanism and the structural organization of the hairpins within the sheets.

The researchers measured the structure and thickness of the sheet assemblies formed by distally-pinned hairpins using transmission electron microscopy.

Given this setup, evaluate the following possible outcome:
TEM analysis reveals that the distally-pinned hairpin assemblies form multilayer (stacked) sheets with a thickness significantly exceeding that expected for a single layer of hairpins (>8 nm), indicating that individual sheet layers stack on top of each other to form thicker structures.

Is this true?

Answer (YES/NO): NO